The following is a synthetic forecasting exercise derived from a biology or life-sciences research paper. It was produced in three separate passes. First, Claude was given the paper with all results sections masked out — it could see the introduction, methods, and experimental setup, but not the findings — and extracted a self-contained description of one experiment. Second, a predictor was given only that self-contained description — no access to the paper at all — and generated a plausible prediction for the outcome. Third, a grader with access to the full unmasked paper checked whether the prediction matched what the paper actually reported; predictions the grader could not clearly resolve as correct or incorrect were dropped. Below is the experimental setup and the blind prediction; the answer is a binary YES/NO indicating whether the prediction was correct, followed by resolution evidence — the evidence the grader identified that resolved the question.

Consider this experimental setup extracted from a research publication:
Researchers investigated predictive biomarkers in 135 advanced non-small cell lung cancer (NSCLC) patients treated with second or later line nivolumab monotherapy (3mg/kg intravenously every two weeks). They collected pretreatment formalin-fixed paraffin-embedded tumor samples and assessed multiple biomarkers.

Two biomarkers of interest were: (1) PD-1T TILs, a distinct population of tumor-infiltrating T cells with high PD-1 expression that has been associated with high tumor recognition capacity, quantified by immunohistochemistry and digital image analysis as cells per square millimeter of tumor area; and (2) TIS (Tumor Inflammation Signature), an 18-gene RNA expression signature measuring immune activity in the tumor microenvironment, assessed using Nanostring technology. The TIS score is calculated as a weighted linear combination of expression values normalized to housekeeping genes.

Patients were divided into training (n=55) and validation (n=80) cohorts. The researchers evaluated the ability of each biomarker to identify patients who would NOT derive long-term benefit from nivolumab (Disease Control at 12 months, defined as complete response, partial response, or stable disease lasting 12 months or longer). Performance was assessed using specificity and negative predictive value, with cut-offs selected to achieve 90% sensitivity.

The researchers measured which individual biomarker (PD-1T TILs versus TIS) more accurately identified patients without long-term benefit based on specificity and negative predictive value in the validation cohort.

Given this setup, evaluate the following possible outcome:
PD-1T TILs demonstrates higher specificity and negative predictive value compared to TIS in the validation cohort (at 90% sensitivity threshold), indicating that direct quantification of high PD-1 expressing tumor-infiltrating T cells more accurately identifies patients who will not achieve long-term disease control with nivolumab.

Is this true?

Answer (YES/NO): NO